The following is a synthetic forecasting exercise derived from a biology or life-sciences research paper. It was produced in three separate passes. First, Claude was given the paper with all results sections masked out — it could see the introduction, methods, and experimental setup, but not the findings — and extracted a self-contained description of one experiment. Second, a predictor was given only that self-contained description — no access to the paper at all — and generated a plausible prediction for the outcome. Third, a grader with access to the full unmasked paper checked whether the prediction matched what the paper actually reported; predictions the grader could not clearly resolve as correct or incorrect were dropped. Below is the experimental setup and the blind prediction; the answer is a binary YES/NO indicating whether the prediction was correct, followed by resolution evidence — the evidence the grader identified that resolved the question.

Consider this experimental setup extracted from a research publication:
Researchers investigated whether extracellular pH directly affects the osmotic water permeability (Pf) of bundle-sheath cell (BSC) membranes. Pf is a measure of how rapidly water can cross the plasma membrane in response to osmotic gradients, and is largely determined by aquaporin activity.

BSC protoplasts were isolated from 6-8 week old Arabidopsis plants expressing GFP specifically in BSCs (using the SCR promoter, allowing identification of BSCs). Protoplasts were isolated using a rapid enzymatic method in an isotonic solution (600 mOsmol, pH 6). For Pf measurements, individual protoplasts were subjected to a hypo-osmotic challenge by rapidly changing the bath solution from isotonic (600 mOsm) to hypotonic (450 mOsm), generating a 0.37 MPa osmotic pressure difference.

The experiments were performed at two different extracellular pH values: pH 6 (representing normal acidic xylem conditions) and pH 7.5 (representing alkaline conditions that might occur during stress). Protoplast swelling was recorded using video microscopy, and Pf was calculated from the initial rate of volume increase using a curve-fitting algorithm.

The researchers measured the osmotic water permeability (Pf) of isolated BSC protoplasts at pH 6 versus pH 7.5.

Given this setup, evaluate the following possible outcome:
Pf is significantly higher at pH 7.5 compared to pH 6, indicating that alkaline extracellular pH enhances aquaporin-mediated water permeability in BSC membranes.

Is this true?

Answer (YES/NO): NO